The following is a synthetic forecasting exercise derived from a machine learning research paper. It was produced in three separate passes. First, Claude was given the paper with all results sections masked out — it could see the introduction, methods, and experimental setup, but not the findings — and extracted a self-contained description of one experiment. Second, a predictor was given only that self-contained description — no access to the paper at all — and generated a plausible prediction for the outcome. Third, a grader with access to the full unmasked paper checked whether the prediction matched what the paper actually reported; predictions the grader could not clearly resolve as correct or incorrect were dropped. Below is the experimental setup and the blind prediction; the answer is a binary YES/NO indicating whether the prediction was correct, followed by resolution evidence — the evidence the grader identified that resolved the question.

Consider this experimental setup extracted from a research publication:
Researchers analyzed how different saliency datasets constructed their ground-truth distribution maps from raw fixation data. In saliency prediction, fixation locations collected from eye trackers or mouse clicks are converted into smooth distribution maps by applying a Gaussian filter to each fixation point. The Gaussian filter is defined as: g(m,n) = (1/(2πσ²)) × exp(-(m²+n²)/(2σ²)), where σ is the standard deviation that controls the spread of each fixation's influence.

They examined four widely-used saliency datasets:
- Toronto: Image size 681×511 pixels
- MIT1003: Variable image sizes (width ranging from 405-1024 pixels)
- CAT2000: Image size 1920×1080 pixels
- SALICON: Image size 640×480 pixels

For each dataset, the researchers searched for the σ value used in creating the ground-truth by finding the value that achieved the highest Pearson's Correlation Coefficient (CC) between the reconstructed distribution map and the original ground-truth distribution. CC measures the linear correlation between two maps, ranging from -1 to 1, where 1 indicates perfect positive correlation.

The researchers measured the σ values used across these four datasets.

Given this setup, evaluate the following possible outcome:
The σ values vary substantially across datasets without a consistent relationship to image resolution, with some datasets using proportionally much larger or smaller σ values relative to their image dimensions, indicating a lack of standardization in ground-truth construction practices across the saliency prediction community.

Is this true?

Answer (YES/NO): YES